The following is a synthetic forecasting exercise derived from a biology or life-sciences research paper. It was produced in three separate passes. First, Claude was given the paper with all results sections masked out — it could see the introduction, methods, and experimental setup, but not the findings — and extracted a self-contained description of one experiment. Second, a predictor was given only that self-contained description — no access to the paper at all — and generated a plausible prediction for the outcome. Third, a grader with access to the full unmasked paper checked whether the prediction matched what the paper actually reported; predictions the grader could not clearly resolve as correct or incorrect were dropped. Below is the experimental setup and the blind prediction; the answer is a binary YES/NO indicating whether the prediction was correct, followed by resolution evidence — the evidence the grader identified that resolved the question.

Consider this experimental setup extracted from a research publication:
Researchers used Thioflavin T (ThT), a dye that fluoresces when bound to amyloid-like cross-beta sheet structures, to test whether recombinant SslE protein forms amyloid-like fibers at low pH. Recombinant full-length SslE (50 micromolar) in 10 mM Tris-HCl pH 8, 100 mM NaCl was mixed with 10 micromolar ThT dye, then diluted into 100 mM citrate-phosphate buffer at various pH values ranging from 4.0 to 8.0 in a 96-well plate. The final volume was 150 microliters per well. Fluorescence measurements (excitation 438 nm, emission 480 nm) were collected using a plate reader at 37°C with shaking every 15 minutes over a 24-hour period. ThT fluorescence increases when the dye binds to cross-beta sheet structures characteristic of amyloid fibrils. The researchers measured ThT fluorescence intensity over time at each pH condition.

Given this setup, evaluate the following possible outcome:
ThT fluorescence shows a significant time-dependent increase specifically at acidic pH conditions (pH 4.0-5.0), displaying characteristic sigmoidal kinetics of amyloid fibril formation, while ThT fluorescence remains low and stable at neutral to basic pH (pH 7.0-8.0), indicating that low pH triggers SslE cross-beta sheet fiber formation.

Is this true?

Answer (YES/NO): NO